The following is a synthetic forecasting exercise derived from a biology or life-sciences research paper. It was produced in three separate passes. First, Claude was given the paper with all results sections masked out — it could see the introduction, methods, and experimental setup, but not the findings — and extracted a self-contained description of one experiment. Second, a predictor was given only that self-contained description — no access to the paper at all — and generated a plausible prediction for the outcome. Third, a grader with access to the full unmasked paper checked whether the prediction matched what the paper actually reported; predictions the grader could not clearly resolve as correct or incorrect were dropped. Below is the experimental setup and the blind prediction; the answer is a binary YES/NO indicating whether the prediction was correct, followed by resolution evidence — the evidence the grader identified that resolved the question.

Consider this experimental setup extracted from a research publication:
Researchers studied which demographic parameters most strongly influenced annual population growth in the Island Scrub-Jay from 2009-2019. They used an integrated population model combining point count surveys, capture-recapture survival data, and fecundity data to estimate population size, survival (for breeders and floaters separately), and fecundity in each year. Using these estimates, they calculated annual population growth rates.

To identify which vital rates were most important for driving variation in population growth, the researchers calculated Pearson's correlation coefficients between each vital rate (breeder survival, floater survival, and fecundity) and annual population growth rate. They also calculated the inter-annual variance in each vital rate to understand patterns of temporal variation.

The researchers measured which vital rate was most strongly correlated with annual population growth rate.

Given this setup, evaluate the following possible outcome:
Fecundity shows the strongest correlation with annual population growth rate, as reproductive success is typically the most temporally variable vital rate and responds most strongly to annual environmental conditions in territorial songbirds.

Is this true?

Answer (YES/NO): NO